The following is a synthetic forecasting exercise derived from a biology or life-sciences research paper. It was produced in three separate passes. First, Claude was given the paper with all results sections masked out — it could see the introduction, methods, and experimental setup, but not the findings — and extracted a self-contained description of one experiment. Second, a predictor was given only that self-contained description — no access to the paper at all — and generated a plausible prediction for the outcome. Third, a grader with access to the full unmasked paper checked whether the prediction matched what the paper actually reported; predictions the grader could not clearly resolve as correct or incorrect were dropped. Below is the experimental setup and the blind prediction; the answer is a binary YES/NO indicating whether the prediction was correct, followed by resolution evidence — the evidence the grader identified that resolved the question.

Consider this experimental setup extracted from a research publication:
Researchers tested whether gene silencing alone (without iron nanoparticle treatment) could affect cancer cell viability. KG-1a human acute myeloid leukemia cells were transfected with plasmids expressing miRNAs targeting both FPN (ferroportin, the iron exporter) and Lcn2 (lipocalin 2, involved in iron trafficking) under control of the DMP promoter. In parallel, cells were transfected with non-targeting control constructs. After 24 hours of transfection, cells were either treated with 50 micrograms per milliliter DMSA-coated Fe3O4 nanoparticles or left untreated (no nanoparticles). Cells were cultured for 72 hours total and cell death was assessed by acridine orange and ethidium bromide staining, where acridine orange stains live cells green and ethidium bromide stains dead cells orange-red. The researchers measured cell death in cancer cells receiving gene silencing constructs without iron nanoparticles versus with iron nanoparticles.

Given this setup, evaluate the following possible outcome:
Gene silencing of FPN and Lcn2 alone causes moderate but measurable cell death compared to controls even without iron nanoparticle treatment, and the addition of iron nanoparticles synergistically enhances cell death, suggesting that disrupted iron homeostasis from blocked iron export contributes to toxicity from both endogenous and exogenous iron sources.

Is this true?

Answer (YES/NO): NO